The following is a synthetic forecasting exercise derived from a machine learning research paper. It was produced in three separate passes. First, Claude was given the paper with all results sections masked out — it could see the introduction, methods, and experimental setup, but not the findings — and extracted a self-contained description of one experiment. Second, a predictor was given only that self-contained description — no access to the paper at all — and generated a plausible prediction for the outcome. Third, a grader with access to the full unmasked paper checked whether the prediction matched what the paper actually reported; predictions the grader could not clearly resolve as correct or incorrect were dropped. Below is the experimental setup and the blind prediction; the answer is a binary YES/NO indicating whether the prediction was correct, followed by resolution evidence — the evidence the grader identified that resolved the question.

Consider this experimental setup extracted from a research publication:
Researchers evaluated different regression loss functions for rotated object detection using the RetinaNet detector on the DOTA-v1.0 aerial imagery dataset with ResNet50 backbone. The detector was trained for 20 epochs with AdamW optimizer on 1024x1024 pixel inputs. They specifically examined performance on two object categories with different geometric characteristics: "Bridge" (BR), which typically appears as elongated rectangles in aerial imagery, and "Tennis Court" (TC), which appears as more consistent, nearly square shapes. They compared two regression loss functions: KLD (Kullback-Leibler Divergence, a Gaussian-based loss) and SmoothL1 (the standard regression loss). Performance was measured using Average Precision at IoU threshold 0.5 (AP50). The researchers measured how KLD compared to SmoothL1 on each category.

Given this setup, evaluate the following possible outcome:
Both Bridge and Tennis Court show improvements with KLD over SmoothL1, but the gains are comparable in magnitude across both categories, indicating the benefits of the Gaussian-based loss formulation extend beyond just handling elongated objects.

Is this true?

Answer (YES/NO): NO